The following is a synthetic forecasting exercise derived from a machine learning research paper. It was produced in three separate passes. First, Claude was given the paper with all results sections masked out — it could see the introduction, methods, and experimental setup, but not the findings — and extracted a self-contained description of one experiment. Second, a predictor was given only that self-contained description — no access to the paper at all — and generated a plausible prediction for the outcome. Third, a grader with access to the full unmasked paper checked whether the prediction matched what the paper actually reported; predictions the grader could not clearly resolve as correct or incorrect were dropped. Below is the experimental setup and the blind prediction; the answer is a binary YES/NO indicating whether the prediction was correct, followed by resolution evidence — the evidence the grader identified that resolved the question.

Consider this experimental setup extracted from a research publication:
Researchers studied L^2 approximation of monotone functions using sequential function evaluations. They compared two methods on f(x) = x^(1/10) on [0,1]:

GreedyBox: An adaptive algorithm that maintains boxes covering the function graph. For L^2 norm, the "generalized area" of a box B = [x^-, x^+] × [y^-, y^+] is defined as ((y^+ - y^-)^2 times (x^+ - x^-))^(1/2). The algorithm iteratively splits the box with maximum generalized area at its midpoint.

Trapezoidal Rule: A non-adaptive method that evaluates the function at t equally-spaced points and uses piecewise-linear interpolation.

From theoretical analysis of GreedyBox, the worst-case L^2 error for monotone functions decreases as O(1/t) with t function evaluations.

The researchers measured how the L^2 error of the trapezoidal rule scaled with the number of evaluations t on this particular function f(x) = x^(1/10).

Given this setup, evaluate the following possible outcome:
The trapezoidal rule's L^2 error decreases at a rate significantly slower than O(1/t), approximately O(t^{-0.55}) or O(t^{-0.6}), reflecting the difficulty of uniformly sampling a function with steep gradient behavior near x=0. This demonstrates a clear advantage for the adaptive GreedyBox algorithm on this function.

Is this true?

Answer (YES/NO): YES